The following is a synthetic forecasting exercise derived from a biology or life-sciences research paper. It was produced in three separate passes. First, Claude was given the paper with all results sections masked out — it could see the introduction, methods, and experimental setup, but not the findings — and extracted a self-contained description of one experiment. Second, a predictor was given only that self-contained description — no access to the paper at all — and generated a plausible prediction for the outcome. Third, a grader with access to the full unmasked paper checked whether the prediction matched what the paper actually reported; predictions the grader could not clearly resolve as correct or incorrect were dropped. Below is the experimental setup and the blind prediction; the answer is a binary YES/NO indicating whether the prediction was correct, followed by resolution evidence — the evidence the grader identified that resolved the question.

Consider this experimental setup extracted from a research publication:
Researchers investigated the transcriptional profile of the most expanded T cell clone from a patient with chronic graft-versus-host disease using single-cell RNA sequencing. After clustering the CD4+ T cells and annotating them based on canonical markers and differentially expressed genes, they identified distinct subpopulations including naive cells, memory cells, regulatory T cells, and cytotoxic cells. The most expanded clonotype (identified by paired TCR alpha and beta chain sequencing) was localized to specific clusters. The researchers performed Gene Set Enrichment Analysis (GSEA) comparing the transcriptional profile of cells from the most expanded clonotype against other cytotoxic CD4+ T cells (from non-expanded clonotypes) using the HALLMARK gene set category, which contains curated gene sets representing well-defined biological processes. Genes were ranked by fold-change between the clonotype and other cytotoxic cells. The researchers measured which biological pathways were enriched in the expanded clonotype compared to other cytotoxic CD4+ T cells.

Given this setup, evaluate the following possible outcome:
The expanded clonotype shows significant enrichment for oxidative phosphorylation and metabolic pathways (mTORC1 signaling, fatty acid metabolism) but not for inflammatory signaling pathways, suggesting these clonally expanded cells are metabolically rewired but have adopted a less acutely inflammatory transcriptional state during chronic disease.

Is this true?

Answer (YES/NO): NO